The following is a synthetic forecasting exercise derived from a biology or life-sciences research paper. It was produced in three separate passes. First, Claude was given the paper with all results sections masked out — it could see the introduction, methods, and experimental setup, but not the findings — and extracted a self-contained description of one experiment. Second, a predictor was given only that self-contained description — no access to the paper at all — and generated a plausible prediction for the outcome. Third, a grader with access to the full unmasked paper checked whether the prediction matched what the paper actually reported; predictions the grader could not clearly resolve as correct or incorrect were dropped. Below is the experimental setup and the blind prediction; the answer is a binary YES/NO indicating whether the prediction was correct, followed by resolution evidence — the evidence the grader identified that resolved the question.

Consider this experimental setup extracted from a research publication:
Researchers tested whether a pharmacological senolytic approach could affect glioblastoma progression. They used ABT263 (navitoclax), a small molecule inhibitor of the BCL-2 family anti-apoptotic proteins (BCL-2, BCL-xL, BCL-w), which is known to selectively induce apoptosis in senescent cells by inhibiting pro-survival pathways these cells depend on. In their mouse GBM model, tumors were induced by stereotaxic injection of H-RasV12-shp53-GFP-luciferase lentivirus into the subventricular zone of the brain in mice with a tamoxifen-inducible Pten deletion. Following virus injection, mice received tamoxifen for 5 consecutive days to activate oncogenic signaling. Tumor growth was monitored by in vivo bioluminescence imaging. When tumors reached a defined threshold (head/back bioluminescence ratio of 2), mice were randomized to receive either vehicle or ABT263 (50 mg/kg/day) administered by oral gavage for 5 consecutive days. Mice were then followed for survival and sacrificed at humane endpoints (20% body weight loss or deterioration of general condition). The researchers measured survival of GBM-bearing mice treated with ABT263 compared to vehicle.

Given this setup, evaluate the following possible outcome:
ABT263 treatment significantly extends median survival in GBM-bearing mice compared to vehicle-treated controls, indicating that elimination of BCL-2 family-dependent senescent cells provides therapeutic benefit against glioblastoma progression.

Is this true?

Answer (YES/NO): YES